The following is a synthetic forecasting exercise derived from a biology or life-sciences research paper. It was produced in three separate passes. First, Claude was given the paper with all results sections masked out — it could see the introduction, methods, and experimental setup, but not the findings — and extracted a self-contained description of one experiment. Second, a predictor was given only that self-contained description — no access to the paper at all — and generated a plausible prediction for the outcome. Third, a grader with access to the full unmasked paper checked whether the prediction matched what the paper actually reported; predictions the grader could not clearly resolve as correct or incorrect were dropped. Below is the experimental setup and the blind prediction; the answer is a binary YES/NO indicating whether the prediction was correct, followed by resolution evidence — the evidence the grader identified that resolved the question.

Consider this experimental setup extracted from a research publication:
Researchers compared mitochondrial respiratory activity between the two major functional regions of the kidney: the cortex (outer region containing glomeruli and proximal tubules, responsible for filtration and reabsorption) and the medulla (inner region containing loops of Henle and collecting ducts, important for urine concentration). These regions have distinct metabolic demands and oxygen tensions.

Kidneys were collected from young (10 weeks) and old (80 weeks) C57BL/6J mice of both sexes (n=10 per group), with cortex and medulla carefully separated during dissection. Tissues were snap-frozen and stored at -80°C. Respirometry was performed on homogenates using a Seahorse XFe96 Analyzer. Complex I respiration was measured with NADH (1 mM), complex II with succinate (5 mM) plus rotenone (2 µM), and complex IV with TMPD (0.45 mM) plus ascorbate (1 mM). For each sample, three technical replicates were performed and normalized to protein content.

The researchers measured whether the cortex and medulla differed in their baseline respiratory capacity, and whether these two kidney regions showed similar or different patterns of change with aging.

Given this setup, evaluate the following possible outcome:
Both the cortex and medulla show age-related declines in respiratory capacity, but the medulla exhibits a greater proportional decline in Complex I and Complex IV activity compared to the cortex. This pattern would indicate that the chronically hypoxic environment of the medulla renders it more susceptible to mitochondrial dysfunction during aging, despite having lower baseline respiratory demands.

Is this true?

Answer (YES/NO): NO